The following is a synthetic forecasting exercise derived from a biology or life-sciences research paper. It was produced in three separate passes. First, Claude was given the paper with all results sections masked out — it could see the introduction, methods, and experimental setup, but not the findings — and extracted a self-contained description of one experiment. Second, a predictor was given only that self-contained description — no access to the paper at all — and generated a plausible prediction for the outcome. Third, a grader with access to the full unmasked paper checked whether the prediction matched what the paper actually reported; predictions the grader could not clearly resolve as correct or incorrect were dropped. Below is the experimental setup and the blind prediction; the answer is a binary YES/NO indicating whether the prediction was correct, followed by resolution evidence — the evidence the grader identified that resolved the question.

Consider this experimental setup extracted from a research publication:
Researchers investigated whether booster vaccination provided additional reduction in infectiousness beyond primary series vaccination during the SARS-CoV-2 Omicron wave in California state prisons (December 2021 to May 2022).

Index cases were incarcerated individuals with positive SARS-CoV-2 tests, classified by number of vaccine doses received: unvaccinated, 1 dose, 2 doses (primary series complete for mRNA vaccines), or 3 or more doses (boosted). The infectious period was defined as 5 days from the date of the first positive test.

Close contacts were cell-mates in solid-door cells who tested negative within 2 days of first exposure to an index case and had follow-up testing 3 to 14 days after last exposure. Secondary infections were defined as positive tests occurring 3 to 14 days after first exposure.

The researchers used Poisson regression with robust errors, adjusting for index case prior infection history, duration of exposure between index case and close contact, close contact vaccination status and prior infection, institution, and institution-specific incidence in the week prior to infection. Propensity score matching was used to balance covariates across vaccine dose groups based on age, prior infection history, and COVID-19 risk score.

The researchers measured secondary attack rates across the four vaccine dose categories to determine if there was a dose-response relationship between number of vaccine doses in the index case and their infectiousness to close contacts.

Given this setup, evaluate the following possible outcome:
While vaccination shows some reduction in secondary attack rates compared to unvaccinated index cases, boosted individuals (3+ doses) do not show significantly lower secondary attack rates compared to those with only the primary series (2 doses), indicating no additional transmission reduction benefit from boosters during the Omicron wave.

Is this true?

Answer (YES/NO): NO